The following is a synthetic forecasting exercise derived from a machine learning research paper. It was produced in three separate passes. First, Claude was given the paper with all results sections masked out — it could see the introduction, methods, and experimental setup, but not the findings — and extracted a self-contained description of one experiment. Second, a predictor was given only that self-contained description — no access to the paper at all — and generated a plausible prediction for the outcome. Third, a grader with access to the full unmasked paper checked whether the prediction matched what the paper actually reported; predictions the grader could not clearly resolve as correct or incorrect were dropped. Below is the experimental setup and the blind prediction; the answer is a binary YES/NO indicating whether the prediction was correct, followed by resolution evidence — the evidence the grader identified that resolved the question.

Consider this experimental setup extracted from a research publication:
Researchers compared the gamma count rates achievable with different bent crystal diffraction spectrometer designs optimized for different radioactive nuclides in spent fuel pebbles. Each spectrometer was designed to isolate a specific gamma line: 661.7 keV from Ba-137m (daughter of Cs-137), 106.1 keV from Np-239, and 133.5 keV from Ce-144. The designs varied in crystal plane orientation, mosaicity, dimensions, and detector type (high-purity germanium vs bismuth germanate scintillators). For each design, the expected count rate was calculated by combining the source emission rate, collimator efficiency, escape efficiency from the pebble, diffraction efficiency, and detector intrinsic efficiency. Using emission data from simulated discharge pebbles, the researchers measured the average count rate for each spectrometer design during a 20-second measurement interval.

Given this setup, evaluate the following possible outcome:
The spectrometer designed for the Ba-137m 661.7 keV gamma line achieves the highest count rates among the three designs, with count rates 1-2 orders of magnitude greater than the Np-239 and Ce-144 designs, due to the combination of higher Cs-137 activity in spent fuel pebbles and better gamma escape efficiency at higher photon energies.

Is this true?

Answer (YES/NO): NO